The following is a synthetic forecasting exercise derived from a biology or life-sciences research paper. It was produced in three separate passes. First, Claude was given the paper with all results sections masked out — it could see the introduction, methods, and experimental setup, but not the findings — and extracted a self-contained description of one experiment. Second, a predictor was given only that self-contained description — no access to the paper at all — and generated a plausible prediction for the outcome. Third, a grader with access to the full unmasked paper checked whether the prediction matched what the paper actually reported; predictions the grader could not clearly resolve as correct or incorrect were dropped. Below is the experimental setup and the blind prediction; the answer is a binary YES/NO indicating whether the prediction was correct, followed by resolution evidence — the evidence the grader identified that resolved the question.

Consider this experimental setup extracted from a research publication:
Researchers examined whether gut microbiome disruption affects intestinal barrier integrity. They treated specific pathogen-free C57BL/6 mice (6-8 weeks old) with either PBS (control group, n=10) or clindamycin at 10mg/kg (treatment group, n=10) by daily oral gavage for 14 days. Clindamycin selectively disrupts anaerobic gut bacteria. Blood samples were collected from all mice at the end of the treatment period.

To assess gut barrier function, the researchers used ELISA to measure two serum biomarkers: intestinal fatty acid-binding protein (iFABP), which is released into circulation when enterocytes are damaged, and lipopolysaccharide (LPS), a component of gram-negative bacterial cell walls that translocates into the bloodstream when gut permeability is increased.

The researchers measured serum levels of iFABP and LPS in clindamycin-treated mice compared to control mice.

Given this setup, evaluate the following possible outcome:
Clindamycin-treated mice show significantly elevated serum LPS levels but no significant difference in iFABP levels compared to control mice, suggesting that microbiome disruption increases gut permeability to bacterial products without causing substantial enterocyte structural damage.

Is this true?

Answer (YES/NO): NO